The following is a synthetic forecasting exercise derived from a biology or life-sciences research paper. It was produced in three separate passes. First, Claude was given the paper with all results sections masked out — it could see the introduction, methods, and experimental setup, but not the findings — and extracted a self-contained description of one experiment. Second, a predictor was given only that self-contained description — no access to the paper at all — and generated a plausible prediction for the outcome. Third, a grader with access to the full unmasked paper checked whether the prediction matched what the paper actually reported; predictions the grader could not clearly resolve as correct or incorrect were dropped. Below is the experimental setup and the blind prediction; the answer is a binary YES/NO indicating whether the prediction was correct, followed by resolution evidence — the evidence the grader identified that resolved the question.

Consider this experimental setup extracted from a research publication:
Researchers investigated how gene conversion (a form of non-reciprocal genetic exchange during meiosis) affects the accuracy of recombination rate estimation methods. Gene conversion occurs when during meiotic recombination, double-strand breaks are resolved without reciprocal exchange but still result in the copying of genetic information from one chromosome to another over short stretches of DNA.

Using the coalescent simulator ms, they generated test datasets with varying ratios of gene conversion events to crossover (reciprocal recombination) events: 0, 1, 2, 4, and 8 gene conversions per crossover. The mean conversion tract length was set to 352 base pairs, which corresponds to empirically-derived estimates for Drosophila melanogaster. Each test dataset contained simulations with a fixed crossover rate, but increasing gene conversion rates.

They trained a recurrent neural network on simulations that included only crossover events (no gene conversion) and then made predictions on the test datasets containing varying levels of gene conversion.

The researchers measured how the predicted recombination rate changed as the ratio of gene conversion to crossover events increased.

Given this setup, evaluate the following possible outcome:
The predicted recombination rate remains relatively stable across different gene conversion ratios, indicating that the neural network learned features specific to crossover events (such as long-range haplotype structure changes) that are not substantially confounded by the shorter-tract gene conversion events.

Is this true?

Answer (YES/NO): NO